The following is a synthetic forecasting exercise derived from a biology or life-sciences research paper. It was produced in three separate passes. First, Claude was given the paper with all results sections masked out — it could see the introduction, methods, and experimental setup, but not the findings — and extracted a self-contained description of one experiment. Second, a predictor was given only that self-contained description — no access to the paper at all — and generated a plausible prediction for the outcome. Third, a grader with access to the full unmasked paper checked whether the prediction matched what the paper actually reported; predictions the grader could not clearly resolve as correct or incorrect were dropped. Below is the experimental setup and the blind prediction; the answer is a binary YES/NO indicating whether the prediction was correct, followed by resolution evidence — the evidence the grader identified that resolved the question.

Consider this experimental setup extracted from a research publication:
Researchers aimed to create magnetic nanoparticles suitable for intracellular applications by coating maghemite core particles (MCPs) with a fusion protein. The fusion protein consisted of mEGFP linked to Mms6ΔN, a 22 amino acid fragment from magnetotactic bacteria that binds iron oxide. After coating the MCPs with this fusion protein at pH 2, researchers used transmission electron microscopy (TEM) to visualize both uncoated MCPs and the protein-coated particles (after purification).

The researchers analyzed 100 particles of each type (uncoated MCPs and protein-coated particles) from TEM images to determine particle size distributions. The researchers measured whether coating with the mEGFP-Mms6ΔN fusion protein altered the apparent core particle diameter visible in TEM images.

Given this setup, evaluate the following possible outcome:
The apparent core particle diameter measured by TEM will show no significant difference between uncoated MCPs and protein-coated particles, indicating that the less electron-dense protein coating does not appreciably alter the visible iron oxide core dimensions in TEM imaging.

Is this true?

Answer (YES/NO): NO